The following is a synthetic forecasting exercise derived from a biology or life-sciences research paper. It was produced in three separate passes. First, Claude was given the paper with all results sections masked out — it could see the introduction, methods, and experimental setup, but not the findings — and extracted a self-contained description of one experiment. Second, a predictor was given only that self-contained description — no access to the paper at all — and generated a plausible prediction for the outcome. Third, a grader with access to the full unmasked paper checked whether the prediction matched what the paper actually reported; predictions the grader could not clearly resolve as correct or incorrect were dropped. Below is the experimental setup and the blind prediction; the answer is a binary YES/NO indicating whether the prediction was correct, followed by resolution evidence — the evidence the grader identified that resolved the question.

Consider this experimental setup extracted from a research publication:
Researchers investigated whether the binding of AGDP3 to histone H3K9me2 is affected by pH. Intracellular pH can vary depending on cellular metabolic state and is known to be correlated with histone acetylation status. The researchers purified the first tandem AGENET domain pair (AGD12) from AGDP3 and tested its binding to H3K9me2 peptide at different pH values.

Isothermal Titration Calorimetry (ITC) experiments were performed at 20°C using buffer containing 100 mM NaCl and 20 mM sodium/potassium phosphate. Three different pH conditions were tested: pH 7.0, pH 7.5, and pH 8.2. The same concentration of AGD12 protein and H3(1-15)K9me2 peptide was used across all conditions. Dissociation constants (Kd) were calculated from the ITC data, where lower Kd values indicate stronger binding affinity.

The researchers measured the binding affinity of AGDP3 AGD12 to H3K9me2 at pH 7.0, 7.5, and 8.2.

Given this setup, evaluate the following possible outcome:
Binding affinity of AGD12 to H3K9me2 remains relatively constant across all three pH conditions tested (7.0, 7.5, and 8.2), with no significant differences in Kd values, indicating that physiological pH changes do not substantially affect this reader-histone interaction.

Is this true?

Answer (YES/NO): NO